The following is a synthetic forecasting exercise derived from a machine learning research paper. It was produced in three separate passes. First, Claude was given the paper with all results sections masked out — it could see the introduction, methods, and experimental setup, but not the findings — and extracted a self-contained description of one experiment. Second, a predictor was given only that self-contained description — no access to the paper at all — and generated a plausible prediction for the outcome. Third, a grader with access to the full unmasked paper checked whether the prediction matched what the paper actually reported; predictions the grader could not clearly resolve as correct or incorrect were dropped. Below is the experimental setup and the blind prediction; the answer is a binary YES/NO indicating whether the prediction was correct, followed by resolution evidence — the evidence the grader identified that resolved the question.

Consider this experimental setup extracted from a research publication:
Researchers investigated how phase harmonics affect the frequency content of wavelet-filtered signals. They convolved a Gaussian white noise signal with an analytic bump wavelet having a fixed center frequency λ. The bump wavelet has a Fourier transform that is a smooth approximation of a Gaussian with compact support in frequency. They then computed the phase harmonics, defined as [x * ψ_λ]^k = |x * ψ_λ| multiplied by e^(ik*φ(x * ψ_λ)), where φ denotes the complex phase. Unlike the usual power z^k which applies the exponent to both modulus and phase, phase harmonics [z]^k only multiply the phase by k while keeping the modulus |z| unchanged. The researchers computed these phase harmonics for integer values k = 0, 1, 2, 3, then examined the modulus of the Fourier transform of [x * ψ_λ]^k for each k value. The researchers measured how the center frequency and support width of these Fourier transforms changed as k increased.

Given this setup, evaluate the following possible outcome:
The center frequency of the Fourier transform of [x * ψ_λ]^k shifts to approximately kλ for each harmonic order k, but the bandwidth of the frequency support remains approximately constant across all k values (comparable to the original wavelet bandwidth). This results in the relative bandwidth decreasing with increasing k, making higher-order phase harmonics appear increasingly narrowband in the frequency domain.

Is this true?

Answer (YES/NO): NO